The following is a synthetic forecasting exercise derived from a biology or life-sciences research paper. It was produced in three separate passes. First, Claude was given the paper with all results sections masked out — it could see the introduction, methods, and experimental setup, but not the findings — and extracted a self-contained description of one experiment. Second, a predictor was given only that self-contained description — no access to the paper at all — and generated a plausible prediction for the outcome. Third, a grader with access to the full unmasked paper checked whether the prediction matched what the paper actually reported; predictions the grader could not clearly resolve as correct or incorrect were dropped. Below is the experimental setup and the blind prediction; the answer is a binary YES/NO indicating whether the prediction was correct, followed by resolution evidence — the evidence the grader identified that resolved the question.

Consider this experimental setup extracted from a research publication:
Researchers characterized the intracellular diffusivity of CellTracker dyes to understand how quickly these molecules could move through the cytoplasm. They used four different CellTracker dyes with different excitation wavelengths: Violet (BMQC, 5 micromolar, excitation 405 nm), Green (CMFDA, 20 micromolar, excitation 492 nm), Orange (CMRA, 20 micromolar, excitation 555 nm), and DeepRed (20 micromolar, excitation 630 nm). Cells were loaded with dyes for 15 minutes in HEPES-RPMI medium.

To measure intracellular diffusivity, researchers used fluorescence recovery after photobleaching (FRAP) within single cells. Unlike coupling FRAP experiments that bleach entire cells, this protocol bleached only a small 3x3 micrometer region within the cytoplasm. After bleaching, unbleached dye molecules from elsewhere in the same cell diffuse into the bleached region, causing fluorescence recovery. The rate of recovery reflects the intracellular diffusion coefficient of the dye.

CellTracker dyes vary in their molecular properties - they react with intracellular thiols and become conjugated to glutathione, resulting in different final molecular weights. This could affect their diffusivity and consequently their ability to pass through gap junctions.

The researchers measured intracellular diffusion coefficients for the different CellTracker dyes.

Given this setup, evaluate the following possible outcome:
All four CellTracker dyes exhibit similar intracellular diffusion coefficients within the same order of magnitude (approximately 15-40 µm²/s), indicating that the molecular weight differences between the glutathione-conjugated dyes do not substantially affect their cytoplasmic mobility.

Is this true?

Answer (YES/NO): NO